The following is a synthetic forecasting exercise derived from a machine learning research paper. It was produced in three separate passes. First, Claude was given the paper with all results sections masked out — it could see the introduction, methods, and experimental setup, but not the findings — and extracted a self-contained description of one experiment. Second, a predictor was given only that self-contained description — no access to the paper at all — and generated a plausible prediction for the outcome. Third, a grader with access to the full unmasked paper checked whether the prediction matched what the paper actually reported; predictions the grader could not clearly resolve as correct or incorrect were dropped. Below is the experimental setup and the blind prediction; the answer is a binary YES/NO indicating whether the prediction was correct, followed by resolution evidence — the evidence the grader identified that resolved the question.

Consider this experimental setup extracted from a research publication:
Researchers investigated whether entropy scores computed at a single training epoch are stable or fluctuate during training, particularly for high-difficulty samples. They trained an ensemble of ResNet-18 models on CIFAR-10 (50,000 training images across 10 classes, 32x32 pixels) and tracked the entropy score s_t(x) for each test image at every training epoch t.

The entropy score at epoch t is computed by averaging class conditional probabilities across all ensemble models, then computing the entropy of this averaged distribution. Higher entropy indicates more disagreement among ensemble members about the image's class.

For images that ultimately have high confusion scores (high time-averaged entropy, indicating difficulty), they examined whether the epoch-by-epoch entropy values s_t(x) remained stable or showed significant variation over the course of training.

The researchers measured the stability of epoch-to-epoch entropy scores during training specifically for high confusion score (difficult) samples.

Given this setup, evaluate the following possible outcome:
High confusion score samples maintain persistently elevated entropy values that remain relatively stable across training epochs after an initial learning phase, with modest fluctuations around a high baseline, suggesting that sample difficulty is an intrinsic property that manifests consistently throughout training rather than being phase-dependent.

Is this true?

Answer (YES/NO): NO